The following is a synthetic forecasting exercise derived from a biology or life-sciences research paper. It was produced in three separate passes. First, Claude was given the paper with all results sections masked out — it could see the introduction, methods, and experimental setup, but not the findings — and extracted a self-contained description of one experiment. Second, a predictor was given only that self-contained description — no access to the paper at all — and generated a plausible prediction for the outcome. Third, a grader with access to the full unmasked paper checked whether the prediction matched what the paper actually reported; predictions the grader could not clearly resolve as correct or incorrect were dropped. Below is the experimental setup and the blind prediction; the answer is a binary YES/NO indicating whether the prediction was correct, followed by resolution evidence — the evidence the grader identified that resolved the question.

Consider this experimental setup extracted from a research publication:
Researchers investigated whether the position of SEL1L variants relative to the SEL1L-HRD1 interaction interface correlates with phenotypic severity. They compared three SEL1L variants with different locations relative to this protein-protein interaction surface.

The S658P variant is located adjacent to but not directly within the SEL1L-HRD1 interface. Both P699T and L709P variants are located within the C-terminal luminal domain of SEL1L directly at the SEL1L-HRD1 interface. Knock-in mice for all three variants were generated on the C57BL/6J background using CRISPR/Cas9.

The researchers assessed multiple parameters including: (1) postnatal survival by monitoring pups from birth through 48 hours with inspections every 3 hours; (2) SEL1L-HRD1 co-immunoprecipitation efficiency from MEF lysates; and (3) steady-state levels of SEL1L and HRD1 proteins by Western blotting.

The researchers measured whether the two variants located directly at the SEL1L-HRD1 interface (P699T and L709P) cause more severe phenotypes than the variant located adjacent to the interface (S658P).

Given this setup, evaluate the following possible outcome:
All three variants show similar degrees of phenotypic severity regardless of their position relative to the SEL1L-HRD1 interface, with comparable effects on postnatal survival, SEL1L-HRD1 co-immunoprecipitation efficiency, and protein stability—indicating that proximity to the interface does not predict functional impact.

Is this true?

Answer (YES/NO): NO